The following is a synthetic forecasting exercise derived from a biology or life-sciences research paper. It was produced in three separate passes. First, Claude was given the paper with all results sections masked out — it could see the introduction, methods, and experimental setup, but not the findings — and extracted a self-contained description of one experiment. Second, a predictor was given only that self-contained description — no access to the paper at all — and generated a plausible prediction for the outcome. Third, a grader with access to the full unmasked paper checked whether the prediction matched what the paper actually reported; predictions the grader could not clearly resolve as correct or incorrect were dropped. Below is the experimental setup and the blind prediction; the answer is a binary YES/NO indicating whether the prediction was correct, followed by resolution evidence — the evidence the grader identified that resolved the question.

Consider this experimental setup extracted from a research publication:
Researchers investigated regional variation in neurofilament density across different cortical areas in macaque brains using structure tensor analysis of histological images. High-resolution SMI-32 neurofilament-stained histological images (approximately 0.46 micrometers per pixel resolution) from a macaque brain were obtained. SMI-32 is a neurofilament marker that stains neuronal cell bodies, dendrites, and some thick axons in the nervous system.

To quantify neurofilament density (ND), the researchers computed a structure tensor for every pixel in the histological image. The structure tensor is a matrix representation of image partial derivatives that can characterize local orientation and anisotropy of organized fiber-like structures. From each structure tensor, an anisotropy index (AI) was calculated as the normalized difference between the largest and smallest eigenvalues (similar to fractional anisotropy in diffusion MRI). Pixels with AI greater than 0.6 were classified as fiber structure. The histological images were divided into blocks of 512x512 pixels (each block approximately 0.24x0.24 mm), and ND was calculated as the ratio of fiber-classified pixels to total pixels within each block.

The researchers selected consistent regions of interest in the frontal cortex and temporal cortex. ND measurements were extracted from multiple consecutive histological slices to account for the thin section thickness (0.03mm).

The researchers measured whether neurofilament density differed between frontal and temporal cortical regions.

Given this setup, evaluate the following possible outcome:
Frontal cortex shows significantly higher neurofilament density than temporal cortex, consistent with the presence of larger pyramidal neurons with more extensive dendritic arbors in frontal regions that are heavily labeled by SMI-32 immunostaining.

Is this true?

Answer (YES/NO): YES